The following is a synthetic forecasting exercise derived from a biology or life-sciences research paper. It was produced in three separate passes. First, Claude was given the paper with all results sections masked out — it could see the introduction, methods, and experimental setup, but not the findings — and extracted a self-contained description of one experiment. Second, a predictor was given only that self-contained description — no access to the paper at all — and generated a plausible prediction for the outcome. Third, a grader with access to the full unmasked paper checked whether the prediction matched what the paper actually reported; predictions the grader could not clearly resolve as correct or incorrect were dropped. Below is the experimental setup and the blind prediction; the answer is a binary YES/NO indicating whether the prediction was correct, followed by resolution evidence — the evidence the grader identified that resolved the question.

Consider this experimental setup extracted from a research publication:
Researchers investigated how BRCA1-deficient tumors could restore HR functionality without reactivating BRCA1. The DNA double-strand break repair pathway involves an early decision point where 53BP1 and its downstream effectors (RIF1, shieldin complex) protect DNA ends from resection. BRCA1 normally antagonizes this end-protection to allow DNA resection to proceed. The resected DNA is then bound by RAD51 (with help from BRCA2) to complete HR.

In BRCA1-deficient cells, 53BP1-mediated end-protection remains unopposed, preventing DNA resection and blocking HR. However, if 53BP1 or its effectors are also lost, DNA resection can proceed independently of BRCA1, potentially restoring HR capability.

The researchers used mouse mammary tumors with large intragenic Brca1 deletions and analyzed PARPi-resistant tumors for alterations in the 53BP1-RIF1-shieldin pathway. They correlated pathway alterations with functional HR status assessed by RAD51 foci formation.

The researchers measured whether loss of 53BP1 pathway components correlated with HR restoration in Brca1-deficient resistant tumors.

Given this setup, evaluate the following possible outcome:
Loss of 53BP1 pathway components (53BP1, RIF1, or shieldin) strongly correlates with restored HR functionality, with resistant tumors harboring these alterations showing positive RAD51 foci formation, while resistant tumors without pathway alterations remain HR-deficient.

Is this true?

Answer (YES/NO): NO